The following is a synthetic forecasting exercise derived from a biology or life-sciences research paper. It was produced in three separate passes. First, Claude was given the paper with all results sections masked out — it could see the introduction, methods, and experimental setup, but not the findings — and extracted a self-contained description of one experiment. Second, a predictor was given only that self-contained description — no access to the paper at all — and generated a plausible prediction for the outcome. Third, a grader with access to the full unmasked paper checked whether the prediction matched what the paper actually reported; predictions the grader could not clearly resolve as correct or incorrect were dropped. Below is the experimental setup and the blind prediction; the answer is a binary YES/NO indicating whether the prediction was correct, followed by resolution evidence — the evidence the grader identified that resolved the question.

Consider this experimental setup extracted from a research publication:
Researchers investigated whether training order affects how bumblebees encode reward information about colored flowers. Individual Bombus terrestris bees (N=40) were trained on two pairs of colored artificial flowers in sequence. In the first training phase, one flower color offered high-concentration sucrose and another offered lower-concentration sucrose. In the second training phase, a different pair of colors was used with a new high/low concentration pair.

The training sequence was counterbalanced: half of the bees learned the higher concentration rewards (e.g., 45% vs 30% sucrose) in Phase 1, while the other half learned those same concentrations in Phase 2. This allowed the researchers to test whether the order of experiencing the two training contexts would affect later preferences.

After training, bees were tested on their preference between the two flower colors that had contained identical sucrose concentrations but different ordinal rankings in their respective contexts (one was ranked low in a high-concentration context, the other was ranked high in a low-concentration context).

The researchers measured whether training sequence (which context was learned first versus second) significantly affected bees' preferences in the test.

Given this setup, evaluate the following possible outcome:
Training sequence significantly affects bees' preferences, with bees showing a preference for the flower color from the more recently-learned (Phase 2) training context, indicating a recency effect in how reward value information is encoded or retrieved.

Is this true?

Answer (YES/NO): NO